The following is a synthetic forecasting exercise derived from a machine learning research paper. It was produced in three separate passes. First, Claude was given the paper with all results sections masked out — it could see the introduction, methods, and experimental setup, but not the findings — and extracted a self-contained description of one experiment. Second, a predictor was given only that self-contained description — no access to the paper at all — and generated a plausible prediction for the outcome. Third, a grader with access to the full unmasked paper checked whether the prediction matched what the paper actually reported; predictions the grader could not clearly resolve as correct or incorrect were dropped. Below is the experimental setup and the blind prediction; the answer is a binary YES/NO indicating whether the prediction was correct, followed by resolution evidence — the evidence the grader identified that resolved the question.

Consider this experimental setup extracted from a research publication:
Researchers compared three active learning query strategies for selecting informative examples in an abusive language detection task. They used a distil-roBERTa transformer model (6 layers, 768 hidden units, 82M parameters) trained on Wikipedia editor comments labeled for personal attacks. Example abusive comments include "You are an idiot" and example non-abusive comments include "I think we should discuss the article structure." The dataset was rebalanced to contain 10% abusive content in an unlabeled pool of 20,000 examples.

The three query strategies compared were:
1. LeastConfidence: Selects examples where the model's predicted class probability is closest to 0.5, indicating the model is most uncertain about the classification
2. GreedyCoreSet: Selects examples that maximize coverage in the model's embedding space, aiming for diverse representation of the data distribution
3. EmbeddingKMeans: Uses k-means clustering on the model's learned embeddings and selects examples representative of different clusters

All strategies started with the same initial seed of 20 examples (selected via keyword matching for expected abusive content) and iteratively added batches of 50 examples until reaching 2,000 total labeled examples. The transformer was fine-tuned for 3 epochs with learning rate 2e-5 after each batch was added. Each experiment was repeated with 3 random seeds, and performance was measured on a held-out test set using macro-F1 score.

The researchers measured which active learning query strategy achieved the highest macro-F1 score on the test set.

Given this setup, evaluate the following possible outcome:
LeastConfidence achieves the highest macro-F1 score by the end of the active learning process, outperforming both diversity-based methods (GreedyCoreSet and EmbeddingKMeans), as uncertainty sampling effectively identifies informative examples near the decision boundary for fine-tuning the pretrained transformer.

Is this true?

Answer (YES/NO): YES